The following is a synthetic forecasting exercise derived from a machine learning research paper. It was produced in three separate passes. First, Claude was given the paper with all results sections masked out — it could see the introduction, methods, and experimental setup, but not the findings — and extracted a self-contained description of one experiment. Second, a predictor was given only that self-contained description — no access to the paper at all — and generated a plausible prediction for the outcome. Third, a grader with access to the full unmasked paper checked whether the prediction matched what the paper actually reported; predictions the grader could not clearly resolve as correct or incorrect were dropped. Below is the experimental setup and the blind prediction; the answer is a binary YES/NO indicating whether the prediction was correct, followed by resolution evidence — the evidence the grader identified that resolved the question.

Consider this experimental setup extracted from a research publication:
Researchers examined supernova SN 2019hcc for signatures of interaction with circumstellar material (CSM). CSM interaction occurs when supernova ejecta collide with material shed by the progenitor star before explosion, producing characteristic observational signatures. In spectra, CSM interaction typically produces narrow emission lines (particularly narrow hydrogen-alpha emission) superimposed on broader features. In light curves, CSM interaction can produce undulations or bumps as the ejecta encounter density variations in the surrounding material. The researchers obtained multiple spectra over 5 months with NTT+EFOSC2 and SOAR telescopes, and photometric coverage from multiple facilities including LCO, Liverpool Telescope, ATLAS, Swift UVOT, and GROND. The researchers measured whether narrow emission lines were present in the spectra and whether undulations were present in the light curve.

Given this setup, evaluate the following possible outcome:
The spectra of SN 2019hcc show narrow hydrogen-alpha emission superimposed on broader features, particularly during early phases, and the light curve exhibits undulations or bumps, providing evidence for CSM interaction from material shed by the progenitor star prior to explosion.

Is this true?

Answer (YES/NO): NO